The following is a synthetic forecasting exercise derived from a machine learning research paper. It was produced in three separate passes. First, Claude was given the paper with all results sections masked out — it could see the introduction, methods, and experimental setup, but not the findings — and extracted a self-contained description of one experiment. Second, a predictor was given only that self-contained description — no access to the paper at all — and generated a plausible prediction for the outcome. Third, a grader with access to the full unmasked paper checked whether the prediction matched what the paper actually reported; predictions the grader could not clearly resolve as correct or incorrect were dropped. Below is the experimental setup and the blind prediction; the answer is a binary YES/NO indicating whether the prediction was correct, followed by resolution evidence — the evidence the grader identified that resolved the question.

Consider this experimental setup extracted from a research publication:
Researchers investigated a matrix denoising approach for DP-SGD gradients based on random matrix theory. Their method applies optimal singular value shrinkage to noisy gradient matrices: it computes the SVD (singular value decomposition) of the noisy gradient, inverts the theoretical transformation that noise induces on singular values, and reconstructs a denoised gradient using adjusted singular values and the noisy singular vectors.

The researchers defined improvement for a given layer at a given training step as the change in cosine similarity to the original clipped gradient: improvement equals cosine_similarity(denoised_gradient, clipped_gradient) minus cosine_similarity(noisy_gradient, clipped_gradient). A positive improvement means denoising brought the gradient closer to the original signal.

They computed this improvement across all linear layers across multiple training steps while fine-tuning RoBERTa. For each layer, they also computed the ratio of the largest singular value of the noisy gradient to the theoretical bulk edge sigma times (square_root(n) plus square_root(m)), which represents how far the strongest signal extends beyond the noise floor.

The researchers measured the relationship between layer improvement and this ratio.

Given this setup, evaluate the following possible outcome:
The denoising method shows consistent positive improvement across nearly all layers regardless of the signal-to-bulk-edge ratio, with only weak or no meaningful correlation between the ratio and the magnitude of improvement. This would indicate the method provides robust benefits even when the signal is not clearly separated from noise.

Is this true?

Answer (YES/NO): NO